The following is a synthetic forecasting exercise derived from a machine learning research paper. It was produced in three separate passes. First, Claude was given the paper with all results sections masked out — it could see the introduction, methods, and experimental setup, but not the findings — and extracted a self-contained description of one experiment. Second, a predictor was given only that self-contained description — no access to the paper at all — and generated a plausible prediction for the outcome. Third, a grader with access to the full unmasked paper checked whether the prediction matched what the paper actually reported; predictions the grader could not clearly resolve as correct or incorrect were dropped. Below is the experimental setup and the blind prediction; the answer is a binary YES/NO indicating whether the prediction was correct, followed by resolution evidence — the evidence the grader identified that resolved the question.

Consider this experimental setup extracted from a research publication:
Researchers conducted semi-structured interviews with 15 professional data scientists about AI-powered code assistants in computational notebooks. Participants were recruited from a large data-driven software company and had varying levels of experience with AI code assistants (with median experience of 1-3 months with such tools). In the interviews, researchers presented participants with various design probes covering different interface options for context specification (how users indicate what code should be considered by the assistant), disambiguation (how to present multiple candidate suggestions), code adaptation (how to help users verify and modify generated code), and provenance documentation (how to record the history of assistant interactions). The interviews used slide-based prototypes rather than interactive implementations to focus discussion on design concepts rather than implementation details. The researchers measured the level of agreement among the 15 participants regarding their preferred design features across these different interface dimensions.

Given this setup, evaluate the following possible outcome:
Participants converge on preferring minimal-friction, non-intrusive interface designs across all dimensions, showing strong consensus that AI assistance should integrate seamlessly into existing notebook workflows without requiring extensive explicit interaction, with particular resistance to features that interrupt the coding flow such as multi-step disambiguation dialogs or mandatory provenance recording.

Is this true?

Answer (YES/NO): NO